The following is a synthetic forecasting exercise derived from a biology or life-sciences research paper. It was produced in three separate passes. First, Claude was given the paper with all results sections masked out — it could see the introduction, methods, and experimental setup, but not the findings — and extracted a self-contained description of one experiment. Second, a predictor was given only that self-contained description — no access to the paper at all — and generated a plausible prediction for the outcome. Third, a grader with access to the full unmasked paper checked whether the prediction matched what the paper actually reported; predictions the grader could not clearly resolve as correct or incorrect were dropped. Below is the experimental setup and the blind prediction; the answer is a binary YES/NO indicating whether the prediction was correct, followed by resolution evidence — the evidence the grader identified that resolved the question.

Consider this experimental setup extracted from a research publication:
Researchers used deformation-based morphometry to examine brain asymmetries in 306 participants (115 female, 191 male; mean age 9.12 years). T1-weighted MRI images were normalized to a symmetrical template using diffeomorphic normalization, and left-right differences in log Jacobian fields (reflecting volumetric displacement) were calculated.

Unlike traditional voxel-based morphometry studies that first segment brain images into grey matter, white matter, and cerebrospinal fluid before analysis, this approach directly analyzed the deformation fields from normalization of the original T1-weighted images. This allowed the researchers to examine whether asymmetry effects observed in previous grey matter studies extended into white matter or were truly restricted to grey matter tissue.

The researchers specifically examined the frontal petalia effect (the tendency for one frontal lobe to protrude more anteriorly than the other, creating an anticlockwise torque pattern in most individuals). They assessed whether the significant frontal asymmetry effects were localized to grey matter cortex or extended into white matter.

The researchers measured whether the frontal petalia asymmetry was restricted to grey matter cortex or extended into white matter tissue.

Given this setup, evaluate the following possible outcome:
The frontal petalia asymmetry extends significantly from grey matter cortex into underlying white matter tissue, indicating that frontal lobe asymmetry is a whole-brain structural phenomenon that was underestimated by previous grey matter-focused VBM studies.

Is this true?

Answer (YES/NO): YES